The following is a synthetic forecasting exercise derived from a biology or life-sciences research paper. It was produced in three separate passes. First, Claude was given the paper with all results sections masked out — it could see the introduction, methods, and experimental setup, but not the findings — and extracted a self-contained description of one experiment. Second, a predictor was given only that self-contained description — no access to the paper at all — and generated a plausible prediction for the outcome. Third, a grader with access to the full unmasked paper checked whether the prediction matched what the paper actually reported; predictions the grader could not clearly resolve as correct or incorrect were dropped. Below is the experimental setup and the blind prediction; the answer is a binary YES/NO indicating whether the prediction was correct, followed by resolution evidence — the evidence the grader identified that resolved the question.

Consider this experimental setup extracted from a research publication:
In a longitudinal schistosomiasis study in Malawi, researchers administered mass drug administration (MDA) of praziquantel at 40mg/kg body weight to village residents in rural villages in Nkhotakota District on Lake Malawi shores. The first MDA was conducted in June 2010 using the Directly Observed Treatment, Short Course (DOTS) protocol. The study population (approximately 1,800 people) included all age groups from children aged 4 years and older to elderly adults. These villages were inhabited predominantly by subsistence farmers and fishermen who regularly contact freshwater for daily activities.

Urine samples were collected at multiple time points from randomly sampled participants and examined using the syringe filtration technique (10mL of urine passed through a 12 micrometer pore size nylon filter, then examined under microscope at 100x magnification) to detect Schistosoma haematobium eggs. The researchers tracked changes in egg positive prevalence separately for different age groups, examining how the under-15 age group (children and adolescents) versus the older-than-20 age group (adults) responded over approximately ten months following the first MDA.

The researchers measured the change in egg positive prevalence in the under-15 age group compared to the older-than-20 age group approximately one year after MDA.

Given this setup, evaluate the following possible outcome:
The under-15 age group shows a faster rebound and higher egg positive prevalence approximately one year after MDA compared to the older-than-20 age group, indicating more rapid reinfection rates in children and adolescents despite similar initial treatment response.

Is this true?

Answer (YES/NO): YES